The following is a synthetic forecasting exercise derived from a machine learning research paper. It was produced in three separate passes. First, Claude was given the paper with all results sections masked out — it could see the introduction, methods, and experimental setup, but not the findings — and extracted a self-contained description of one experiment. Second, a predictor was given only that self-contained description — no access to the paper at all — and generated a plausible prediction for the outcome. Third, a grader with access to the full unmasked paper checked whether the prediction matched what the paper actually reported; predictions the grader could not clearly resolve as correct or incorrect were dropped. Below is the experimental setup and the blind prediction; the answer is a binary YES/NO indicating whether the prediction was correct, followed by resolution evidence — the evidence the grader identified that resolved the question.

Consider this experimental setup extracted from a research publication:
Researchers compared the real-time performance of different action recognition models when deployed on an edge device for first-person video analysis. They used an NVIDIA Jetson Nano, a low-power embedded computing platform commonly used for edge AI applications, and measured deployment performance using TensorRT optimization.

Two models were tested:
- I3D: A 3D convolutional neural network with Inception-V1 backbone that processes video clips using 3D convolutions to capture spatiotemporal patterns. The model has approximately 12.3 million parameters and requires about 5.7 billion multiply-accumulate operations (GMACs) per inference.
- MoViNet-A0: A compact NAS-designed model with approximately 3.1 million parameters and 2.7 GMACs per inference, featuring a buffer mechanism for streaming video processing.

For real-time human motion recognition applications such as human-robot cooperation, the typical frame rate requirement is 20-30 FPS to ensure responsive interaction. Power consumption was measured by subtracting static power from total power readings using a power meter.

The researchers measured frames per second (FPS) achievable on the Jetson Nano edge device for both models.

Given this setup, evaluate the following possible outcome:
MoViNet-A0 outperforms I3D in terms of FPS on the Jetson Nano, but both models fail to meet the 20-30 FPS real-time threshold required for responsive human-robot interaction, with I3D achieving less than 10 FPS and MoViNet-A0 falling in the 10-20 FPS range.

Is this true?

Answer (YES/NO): NO